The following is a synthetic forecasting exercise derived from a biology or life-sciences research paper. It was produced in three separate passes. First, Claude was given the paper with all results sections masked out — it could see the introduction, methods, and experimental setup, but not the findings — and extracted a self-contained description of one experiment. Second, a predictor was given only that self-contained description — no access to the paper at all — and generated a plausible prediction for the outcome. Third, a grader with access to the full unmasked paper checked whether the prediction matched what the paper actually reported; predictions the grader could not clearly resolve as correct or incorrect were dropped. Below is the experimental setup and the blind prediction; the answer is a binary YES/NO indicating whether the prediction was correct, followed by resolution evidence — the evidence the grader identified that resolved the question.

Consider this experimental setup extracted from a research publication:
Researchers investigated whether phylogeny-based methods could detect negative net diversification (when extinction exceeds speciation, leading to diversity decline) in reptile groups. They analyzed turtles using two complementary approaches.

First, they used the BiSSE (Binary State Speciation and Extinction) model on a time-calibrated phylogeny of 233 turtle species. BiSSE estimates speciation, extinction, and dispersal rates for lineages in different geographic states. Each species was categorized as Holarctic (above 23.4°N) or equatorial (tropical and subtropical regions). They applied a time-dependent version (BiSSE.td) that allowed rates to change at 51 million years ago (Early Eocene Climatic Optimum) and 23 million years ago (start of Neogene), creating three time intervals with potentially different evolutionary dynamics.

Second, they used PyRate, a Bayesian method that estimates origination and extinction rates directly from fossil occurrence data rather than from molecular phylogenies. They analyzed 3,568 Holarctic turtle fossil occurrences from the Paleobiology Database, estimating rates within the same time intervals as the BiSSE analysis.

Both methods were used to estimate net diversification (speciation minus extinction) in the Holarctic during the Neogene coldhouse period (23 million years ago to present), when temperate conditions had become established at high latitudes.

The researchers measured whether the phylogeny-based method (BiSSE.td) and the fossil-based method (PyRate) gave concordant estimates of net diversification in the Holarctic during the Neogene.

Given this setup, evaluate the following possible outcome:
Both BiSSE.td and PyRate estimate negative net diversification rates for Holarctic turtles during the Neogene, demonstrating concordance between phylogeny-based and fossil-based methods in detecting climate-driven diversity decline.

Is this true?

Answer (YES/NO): NO